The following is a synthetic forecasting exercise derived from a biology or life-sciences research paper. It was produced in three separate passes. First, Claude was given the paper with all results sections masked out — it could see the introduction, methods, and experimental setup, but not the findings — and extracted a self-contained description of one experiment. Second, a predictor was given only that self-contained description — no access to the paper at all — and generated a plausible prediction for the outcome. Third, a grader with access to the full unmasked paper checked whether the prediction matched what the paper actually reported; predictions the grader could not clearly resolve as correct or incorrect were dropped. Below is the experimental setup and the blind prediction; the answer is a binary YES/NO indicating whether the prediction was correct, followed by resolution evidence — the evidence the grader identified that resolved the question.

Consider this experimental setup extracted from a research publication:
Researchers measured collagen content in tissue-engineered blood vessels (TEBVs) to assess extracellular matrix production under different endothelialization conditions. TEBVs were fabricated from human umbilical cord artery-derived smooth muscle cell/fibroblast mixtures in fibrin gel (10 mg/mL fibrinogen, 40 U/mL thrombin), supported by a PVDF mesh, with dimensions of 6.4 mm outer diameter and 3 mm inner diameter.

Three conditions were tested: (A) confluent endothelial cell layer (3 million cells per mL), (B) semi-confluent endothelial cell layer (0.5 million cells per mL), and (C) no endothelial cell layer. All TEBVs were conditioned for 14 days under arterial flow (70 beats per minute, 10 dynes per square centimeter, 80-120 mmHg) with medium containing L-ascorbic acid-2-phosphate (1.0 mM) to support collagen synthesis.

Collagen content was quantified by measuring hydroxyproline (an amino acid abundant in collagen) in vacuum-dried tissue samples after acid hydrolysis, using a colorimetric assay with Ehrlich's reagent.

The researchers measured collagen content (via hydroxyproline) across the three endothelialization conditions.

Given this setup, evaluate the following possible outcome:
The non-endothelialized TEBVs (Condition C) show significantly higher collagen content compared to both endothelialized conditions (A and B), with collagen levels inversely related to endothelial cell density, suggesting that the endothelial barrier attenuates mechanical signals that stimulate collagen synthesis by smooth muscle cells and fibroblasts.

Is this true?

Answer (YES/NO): NO